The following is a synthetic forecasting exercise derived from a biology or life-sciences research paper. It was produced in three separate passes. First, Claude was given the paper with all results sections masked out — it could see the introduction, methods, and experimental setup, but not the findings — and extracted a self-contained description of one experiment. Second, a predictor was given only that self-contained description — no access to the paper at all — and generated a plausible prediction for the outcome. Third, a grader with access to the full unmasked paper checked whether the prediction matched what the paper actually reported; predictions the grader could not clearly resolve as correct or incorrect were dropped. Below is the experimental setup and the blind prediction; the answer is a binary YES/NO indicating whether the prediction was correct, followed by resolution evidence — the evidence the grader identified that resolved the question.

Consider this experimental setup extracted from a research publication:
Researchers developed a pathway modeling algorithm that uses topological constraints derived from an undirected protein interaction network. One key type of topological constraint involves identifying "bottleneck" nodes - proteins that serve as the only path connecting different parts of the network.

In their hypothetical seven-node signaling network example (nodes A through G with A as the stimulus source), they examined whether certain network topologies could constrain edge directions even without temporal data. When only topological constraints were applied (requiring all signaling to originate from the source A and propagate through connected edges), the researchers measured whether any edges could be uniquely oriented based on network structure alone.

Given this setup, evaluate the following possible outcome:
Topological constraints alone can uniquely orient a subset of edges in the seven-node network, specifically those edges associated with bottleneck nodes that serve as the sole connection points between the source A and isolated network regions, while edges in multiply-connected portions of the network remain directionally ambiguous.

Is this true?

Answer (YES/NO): YES